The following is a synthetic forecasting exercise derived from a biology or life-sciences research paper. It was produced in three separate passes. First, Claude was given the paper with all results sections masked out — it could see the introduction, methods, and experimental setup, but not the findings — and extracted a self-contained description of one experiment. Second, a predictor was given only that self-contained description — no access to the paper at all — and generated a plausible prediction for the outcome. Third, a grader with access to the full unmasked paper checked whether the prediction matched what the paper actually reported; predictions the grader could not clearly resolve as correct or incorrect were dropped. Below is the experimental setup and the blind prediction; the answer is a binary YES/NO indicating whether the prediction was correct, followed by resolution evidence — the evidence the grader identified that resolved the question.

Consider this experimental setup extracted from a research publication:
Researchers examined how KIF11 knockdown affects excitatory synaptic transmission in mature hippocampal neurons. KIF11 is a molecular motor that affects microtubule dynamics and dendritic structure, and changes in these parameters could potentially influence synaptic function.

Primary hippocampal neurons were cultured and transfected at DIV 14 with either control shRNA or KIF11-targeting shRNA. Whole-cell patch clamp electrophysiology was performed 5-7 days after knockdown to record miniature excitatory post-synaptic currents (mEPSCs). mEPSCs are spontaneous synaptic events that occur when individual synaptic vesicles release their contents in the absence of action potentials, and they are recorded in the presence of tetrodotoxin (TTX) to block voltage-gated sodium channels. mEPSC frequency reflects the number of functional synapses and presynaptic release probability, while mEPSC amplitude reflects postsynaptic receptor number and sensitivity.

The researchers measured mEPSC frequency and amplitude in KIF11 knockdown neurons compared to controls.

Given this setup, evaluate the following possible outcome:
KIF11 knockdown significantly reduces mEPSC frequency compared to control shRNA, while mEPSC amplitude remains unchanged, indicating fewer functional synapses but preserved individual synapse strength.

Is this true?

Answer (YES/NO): NO